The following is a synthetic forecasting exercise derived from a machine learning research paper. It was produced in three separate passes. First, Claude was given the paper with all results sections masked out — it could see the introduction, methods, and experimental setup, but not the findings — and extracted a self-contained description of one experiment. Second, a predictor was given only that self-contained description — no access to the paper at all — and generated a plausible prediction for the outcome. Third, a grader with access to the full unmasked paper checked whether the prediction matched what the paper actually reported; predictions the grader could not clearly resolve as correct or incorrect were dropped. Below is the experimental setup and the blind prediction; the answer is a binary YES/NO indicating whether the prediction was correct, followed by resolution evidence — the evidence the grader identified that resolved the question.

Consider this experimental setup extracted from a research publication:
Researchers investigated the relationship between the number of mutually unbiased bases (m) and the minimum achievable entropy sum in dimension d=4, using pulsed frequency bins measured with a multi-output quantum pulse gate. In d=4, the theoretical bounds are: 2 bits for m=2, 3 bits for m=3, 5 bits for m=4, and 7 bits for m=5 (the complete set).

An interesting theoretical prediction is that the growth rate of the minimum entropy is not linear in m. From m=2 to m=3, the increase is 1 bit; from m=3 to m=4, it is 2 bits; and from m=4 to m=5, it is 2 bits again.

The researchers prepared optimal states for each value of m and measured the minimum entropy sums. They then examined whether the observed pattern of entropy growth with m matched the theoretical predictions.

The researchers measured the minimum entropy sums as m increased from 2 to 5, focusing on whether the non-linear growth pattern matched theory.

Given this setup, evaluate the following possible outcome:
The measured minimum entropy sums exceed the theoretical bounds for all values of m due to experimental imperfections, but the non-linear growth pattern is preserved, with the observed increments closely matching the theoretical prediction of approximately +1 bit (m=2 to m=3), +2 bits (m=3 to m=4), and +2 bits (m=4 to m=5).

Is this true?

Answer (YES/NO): NO